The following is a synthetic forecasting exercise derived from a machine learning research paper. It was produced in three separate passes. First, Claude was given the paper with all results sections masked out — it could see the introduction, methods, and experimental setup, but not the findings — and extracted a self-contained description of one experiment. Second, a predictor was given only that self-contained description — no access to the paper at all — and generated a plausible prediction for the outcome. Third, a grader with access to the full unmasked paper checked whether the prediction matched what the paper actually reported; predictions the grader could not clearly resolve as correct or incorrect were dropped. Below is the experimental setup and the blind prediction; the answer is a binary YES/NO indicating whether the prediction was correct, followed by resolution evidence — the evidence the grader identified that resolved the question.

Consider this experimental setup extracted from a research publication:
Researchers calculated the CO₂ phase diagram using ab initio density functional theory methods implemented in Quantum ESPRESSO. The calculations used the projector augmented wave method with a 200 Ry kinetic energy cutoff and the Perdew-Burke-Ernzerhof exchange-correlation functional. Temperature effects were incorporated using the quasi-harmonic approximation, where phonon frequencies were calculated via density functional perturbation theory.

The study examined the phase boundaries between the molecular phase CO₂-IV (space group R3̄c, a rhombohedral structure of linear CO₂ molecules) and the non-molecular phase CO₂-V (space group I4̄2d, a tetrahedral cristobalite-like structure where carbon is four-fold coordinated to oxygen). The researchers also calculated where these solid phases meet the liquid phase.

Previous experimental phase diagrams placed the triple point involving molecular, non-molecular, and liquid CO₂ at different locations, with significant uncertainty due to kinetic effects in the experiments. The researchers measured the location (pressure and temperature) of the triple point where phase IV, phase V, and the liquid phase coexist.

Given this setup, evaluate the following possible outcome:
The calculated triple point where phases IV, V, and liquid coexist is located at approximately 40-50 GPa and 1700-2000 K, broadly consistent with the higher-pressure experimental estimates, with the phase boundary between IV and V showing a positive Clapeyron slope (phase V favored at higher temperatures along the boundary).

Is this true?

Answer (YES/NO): NO